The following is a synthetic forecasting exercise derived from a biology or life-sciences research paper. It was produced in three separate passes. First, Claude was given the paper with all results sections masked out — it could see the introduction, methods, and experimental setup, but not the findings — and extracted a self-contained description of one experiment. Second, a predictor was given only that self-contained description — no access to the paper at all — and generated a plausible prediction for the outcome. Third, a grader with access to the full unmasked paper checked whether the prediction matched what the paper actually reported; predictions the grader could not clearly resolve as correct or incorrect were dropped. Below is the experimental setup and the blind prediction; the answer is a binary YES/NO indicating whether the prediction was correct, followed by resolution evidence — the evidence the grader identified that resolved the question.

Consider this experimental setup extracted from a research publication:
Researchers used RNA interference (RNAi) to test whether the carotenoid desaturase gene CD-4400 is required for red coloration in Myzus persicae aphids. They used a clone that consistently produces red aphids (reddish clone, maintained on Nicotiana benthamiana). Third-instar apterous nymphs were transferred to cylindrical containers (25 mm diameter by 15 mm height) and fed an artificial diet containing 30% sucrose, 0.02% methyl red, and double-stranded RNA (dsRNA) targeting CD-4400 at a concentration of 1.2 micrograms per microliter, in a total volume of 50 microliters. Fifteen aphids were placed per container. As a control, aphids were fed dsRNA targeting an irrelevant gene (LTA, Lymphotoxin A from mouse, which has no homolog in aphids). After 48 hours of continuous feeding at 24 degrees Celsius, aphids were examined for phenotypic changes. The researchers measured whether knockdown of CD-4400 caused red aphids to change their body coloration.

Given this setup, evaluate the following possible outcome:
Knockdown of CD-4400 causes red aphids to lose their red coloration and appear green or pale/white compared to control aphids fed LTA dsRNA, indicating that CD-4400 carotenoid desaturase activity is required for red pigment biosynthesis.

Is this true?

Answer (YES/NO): YES